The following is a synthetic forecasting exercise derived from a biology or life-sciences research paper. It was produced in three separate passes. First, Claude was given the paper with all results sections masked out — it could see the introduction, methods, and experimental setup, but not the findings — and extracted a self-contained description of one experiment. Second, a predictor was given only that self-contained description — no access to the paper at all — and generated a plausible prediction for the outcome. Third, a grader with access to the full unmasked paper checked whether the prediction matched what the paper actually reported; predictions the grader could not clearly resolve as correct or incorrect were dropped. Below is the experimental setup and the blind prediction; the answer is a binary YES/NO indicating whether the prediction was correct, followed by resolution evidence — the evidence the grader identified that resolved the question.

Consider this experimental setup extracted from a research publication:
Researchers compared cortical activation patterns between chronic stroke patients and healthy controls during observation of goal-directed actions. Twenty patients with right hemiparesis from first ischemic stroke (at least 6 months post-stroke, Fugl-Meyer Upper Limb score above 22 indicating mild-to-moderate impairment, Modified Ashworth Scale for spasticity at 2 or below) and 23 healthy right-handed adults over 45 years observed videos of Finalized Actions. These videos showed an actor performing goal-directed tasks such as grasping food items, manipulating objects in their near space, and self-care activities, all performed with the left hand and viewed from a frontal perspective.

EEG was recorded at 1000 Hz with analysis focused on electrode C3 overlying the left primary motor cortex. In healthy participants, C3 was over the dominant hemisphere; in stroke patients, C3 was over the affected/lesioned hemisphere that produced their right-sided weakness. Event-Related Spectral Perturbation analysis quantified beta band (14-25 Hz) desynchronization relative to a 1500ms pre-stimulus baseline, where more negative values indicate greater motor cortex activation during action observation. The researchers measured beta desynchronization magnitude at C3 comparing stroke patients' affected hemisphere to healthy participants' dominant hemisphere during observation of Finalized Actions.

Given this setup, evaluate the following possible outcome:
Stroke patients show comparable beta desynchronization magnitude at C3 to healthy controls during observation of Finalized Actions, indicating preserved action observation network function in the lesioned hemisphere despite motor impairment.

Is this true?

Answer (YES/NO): NO